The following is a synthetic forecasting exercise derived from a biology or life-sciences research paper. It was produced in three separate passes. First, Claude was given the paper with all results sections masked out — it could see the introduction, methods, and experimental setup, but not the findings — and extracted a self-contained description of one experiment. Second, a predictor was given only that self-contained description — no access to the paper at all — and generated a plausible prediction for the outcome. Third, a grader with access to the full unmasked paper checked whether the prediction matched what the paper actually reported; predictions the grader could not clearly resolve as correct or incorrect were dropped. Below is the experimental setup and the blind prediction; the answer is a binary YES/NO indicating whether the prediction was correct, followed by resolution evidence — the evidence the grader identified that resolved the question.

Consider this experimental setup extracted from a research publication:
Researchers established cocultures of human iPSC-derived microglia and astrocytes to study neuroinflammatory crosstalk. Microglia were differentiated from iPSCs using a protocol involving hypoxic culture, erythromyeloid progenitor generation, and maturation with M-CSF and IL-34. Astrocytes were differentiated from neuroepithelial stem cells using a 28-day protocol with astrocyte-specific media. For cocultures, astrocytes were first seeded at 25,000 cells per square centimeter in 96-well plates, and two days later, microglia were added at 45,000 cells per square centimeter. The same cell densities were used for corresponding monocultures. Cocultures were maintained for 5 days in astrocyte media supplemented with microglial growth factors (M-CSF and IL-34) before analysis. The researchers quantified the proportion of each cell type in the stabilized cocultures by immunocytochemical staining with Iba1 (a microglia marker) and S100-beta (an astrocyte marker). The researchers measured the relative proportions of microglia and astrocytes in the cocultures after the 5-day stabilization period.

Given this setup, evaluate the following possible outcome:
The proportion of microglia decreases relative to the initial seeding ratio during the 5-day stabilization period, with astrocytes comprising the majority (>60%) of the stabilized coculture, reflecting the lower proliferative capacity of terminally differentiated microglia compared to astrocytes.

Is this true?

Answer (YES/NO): YES